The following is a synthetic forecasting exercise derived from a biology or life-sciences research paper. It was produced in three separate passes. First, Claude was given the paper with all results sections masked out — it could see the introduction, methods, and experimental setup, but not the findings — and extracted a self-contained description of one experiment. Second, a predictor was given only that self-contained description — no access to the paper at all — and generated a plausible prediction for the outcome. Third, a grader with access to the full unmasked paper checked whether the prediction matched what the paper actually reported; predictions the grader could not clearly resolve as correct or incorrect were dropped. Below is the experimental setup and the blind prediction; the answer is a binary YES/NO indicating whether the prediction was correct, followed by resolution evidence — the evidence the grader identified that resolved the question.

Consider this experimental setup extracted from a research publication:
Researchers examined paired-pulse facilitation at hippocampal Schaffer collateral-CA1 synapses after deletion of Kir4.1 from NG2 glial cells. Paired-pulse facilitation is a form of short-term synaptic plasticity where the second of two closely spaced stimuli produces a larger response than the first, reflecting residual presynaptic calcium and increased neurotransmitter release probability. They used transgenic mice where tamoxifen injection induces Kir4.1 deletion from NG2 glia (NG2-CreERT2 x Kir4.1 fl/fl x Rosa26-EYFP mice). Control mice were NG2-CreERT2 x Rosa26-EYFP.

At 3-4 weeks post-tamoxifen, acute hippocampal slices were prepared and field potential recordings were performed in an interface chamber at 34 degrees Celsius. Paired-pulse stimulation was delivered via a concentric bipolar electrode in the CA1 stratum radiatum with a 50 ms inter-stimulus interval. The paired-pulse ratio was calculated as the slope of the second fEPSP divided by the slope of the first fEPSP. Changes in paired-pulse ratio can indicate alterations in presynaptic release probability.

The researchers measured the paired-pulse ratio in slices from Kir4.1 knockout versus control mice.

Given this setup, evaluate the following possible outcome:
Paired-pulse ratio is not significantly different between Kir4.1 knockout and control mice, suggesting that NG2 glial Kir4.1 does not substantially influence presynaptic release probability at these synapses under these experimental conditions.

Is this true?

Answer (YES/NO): YES